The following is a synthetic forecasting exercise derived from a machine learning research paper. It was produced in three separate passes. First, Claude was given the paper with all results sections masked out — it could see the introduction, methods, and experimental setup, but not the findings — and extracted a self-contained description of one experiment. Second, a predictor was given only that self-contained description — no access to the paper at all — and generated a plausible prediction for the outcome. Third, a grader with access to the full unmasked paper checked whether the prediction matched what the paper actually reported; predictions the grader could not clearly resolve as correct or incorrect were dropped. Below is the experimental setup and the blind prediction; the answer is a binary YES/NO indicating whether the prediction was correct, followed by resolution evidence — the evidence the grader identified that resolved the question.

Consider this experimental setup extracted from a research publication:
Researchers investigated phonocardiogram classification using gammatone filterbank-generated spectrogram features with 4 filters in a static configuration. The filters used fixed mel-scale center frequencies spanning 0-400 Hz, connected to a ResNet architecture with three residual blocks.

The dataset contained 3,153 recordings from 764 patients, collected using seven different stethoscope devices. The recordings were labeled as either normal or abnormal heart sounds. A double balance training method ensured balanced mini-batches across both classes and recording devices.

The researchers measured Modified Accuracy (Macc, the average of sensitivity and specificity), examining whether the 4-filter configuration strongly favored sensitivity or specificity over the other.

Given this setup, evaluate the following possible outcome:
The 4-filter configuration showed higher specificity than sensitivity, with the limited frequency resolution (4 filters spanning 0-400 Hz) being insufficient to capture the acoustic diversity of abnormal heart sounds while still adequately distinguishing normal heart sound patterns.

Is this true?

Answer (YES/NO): NO